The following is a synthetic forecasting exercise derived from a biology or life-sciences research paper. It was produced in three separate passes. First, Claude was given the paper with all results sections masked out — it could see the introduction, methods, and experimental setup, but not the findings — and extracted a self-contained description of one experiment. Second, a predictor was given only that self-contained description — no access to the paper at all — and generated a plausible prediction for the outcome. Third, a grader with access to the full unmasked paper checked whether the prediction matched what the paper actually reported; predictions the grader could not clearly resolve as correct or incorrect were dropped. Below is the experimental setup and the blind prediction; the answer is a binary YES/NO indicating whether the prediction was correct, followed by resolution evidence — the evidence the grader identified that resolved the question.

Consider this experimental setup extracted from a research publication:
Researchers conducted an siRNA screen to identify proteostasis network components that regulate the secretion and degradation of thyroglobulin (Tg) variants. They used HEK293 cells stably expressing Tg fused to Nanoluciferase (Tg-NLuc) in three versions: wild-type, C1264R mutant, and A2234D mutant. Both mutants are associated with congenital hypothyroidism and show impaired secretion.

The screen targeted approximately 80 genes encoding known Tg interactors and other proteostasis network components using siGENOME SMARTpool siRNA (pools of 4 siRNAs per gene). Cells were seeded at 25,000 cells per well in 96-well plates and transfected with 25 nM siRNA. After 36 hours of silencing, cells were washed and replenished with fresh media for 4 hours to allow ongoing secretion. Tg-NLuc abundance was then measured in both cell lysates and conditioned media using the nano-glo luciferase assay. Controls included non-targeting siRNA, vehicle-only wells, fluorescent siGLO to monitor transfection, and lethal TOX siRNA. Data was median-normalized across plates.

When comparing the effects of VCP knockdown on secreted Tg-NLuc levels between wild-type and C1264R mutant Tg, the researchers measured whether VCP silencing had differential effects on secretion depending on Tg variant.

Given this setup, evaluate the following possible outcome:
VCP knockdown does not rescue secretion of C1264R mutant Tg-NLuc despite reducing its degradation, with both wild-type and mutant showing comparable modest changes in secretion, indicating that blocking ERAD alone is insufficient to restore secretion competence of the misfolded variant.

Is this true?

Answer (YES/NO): NO